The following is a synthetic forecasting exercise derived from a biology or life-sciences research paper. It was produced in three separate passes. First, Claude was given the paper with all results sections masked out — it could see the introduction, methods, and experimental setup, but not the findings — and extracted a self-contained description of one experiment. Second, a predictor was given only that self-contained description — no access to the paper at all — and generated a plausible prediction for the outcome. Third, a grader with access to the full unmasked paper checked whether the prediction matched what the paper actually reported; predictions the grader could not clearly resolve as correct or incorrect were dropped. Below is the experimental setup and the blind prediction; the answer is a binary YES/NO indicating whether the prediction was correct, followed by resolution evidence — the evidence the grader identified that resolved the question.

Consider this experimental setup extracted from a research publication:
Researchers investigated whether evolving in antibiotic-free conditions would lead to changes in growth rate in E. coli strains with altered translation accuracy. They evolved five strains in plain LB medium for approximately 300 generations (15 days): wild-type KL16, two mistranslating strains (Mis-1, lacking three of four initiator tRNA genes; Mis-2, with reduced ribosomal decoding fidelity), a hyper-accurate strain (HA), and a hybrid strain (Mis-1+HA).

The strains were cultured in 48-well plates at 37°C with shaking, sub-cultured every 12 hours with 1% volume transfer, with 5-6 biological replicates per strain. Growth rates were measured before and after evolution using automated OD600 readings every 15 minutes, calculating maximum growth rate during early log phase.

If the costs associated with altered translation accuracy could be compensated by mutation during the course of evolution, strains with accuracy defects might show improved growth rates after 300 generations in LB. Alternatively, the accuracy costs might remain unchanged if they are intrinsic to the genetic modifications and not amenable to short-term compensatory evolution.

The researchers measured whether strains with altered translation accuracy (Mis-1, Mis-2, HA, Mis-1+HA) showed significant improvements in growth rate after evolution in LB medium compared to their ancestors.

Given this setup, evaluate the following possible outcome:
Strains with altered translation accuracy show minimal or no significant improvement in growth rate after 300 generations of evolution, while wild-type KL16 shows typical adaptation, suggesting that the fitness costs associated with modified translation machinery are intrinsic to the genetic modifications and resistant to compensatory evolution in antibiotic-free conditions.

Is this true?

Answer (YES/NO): NO